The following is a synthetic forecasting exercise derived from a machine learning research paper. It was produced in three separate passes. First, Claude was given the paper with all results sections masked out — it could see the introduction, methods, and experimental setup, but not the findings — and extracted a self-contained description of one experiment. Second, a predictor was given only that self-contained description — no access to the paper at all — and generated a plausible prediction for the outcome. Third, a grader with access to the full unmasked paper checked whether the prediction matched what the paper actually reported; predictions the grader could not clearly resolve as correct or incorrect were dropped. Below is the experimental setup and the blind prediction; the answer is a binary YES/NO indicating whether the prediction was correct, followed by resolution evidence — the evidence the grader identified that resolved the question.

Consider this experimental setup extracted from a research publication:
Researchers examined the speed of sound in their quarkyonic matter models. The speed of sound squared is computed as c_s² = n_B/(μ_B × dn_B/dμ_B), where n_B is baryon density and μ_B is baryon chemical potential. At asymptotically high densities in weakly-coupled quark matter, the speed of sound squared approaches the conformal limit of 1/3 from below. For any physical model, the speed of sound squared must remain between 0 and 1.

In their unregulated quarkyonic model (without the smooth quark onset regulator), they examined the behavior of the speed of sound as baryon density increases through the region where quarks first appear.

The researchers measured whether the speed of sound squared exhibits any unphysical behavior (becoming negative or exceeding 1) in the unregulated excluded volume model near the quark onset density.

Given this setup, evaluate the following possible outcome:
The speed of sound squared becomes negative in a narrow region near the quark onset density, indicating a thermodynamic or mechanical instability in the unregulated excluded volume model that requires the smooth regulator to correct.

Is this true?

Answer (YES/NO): YES